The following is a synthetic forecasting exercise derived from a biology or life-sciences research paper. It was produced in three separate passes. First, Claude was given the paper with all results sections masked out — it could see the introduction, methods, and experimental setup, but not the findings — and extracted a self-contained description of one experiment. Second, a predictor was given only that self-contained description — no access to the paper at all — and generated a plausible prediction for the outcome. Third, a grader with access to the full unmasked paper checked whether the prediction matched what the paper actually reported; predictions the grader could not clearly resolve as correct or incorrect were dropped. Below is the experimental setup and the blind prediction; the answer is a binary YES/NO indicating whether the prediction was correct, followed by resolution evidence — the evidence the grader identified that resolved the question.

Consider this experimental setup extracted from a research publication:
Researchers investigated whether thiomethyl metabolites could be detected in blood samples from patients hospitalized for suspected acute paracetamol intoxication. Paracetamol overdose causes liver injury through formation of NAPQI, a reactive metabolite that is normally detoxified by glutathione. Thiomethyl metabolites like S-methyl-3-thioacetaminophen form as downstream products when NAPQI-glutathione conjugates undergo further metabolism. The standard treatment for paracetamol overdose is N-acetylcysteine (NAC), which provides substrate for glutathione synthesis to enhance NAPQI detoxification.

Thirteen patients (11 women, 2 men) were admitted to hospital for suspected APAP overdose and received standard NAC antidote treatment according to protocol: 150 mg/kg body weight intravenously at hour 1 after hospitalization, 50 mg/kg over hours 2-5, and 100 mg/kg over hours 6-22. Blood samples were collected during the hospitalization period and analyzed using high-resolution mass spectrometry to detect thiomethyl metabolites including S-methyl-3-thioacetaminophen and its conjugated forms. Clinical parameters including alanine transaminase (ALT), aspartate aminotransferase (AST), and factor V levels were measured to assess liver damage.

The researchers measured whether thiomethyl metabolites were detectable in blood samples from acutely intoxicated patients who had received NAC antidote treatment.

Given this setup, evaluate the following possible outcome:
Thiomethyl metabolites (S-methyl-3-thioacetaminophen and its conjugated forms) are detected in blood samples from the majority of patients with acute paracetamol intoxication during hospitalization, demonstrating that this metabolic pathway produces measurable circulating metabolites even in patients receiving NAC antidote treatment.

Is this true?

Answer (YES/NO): YES